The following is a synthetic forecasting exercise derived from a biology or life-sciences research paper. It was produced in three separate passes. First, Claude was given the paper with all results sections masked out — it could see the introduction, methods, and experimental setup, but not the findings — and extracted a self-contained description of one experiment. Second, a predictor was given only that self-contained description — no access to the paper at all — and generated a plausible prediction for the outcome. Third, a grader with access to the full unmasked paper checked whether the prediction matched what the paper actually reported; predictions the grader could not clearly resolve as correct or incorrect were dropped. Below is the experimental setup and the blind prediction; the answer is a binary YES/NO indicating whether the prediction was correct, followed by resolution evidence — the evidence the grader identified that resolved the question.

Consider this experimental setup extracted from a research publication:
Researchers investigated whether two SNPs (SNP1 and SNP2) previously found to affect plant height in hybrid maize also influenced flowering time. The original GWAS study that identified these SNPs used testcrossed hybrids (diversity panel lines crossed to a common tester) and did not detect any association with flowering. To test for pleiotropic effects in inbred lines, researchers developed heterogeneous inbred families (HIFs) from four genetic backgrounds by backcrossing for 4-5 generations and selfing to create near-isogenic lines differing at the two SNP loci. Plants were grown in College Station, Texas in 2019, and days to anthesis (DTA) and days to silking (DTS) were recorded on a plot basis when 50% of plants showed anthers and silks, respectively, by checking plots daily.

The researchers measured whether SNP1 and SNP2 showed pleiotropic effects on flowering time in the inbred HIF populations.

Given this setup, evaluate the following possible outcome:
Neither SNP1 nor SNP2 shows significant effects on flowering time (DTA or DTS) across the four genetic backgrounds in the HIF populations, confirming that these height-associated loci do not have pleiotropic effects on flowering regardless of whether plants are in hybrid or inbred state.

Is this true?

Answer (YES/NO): NO